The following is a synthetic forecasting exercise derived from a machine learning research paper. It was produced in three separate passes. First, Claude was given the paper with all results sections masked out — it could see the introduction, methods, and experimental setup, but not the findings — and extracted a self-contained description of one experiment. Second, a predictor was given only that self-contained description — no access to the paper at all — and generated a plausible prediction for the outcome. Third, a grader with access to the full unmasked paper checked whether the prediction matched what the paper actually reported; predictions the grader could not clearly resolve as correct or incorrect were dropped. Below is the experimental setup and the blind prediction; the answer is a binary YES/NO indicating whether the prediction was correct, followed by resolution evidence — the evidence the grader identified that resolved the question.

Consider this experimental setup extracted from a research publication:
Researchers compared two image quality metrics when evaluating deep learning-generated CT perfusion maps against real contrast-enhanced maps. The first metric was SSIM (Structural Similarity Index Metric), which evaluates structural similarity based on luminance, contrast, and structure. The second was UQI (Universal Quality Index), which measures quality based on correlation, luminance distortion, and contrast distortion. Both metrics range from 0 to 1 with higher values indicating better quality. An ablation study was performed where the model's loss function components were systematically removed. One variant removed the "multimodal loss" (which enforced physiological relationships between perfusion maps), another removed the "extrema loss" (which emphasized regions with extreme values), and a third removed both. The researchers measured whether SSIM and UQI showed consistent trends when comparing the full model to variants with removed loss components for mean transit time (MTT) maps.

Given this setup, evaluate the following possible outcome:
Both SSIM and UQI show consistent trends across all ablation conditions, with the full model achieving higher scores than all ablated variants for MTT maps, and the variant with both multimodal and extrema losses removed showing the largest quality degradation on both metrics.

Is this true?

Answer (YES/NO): NO